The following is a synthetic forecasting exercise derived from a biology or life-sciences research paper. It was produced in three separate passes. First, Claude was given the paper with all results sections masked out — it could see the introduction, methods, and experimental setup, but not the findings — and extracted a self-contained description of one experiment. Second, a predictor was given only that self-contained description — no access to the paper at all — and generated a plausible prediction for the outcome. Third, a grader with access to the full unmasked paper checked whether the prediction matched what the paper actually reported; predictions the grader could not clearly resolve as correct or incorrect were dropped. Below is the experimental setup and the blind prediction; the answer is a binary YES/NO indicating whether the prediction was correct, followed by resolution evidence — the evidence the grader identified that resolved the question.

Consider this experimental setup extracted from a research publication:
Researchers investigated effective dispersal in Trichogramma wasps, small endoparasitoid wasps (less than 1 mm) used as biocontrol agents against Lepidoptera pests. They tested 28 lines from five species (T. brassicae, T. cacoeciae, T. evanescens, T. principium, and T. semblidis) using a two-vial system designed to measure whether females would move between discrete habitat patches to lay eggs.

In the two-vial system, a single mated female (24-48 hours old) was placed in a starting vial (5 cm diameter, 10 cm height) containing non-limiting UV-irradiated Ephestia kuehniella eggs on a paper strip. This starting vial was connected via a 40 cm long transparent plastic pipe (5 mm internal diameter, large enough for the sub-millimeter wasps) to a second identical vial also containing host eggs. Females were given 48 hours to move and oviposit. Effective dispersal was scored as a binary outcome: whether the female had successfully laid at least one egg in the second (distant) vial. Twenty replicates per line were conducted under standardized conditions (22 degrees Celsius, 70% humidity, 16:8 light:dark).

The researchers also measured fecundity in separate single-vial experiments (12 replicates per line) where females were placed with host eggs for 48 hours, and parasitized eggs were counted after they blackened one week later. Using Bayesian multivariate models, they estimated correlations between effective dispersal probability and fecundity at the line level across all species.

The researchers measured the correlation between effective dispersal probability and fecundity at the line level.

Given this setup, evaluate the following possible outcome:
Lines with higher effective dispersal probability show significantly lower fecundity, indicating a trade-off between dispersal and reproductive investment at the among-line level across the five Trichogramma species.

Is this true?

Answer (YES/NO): NO